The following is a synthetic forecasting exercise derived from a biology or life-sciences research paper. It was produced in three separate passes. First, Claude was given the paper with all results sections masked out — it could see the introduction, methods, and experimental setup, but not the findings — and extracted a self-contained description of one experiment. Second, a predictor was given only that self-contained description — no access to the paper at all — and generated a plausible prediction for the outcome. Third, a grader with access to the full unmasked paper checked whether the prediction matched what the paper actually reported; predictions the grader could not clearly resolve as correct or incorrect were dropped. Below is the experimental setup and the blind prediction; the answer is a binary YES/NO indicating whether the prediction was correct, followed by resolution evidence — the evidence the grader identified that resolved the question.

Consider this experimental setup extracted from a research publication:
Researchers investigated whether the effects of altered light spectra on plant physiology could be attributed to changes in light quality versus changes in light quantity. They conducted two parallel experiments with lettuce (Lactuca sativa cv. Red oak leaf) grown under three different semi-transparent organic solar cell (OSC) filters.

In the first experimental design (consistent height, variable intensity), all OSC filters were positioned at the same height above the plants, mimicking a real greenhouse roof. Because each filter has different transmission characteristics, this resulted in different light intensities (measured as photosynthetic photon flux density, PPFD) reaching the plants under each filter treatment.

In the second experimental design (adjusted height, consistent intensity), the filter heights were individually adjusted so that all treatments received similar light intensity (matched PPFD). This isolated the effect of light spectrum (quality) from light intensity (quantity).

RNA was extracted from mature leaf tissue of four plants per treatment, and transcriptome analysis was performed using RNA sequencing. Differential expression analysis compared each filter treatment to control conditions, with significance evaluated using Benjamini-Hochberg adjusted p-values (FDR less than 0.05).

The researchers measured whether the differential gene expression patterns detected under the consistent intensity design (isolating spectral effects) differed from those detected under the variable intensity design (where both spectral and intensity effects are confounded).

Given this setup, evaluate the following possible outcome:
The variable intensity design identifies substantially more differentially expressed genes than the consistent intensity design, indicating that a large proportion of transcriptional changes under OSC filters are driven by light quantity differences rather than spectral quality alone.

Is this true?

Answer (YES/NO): NO